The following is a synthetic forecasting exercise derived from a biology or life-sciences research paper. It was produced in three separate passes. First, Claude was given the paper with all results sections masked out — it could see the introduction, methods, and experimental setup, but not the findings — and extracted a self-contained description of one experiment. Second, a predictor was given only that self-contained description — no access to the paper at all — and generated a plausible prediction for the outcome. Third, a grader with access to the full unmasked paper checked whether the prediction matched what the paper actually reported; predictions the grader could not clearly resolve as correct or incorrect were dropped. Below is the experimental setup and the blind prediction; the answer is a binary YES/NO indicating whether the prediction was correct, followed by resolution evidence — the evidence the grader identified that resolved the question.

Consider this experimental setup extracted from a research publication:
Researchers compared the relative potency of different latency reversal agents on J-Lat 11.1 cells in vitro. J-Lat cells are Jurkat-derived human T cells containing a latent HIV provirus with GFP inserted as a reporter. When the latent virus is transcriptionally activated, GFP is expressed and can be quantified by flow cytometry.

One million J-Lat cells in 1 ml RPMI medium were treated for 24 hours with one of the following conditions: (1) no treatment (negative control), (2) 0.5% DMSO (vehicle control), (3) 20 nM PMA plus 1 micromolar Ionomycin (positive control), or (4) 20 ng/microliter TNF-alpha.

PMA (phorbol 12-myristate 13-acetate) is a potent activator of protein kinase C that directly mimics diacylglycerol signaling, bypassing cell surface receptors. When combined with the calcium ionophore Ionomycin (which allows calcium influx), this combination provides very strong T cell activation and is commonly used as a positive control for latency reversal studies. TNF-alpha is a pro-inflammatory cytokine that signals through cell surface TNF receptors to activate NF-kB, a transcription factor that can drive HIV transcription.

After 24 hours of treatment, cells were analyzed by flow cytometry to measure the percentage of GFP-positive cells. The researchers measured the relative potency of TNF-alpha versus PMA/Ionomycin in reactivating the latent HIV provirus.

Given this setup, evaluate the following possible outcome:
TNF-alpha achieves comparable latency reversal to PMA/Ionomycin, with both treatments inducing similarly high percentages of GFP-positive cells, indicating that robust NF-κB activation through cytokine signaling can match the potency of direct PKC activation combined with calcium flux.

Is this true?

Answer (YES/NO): NO